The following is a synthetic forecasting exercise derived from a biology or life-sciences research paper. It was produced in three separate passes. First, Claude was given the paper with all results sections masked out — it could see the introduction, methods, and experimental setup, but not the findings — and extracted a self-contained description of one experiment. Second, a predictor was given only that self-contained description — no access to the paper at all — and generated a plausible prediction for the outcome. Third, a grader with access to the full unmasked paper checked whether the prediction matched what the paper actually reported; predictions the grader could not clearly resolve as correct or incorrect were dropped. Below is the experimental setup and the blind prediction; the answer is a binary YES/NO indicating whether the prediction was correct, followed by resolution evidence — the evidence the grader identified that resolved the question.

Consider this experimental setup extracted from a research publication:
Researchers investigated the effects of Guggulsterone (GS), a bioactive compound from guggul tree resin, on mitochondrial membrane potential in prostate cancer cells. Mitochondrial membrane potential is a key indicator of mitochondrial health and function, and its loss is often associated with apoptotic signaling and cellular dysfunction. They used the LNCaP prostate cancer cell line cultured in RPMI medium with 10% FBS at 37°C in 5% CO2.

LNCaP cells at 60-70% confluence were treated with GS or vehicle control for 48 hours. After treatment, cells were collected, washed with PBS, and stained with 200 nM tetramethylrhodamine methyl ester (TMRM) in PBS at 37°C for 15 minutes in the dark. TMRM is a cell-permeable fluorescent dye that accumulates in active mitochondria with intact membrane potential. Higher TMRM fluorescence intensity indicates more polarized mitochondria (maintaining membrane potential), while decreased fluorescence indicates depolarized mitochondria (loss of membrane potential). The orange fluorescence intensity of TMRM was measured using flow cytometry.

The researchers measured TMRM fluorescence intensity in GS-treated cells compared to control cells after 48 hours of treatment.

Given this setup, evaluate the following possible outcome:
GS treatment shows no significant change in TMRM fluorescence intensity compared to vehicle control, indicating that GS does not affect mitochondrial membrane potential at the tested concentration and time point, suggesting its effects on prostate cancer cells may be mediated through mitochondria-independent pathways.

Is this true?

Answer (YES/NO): NO